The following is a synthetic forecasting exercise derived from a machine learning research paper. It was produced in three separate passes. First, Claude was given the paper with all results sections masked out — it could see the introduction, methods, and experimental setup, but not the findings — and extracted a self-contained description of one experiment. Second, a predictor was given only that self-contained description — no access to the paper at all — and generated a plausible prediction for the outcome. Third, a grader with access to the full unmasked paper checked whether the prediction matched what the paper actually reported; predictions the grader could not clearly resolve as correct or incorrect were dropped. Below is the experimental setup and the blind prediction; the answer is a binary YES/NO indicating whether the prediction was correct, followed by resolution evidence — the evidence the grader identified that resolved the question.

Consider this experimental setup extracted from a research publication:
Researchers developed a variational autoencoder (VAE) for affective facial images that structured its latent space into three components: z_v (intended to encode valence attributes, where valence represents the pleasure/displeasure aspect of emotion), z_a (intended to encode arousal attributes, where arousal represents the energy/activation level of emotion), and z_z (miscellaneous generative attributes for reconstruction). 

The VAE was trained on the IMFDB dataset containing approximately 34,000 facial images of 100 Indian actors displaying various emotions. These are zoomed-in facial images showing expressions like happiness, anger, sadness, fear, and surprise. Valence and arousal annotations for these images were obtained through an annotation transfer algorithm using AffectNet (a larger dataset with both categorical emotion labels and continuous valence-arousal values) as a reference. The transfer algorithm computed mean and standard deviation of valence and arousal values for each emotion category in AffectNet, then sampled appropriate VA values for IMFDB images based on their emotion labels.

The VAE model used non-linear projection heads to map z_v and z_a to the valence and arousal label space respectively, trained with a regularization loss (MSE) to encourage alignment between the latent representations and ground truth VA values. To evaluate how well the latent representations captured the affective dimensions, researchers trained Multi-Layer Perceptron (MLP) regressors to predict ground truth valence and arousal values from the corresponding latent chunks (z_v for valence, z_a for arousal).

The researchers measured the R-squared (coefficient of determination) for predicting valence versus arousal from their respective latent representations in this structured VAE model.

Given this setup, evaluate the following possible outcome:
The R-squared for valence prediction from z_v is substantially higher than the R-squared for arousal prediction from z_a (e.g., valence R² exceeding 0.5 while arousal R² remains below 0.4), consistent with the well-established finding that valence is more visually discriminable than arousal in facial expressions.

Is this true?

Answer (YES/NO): NO